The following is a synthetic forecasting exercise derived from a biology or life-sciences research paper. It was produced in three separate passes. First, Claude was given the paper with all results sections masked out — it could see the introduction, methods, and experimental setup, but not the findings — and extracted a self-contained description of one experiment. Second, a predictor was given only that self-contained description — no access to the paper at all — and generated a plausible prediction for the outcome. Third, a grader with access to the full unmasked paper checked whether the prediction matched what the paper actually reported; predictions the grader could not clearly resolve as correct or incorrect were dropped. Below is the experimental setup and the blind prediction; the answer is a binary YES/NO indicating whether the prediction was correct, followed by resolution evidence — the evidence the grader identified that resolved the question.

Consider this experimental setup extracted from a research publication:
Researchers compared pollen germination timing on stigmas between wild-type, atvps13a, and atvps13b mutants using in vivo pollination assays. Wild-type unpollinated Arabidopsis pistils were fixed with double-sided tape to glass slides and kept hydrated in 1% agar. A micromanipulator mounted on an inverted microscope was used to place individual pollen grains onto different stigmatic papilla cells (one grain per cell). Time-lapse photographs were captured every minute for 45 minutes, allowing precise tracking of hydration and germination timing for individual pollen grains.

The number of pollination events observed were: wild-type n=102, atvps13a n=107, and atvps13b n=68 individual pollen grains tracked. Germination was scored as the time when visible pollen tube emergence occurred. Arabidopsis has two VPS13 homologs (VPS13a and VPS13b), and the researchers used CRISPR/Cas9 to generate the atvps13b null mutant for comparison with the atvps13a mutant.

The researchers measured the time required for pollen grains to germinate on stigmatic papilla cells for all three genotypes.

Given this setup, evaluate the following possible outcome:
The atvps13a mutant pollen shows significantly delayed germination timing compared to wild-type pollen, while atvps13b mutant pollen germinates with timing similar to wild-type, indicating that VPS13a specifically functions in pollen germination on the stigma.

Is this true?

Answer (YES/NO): NO